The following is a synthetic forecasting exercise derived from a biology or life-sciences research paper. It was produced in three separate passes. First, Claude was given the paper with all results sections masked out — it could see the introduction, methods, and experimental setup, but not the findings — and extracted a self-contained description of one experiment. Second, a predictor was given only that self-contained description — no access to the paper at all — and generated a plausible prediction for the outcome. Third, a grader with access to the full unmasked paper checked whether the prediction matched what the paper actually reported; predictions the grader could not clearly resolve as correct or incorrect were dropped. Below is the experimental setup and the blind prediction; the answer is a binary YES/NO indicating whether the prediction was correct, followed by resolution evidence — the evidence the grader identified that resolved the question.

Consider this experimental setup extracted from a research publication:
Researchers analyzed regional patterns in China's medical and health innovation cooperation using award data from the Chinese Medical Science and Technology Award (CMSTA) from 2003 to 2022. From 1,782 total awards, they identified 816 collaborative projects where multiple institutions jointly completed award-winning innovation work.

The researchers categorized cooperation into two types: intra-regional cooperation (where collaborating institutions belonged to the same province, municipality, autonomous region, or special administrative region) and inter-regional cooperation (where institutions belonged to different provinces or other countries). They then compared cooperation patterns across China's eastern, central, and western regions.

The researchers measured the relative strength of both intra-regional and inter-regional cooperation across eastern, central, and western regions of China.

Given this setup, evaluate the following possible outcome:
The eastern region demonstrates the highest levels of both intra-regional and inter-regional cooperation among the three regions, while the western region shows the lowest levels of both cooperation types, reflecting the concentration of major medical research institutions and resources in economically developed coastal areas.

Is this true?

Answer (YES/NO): YES